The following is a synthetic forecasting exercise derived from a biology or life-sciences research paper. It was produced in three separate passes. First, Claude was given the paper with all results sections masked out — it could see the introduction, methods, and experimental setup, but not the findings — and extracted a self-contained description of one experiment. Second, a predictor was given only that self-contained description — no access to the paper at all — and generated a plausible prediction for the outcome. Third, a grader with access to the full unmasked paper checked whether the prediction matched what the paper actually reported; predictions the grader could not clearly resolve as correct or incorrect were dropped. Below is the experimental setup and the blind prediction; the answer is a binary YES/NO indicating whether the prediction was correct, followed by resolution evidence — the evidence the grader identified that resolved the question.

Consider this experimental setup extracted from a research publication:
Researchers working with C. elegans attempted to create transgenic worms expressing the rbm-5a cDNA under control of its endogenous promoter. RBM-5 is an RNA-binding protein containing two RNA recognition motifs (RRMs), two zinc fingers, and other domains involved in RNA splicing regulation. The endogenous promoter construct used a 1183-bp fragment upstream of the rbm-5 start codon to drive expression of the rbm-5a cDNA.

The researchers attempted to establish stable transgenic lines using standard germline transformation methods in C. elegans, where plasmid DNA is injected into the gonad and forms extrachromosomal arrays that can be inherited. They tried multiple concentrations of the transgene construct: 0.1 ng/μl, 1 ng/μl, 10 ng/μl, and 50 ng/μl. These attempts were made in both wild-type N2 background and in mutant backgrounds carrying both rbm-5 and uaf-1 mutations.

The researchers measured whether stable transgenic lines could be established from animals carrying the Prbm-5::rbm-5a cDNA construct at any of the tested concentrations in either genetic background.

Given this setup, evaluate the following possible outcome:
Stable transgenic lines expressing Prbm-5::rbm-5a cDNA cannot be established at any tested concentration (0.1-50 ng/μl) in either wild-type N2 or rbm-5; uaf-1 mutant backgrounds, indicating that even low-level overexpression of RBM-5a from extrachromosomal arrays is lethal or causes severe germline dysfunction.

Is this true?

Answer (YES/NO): YES